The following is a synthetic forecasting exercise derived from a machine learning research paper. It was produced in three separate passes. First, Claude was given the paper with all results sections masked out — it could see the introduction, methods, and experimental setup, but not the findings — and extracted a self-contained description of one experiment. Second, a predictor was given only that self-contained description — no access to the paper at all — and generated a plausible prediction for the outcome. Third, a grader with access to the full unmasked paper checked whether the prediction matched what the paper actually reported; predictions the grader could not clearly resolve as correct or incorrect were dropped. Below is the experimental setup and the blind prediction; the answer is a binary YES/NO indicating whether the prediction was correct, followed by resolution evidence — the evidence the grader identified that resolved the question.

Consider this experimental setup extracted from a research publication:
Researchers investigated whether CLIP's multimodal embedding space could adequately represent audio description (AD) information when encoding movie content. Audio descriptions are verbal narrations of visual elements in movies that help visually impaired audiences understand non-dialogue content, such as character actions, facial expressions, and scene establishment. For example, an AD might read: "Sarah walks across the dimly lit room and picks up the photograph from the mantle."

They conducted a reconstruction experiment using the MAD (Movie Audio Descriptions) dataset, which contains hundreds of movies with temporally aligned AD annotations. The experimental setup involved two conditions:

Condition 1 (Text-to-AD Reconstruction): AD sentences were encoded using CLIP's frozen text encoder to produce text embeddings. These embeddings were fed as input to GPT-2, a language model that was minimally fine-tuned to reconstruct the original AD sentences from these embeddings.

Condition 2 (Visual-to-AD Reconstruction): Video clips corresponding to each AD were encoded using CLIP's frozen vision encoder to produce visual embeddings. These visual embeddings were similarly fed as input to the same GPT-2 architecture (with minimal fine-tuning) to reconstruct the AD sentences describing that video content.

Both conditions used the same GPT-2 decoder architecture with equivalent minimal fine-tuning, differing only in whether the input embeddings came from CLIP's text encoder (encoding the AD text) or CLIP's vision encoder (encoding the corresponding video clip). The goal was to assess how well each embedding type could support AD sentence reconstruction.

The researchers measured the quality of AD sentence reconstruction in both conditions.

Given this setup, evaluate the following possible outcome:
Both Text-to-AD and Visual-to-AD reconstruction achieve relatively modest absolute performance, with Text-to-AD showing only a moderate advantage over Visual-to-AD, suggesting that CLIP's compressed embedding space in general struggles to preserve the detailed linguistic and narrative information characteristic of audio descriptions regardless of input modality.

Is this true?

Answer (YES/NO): NO